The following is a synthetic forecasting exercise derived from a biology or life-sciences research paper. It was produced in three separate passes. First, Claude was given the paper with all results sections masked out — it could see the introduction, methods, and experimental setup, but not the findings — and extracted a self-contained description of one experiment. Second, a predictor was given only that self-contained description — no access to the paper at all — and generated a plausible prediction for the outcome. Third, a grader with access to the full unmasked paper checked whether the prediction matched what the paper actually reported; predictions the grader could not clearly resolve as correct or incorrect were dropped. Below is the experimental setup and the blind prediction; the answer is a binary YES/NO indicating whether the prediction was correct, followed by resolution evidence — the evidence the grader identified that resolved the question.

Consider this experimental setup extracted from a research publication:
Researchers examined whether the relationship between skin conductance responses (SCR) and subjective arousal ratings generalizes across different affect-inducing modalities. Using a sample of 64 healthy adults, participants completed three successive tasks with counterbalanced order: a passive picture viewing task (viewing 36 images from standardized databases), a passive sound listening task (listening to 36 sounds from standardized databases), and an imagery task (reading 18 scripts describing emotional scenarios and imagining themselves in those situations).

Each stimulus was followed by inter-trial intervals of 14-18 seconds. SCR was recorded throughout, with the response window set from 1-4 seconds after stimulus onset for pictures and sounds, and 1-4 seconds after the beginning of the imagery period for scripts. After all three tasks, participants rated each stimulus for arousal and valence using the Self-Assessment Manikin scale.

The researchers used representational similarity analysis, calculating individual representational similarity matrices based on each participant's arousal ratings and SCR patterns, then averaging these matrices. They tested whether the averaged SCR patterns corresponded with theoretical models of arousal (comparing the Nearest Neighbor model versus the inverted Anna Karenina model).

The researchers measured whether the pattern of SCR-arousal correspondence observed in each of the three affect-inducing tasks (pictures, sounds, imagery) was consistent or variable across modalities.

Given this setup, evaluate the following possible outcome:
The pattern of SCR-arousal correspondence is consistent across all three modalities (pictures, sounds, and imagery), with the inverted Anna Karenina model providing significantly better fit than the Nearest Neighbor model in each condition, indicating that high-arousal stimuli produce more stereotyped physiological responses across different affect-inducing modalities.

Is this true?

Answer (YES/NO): NO